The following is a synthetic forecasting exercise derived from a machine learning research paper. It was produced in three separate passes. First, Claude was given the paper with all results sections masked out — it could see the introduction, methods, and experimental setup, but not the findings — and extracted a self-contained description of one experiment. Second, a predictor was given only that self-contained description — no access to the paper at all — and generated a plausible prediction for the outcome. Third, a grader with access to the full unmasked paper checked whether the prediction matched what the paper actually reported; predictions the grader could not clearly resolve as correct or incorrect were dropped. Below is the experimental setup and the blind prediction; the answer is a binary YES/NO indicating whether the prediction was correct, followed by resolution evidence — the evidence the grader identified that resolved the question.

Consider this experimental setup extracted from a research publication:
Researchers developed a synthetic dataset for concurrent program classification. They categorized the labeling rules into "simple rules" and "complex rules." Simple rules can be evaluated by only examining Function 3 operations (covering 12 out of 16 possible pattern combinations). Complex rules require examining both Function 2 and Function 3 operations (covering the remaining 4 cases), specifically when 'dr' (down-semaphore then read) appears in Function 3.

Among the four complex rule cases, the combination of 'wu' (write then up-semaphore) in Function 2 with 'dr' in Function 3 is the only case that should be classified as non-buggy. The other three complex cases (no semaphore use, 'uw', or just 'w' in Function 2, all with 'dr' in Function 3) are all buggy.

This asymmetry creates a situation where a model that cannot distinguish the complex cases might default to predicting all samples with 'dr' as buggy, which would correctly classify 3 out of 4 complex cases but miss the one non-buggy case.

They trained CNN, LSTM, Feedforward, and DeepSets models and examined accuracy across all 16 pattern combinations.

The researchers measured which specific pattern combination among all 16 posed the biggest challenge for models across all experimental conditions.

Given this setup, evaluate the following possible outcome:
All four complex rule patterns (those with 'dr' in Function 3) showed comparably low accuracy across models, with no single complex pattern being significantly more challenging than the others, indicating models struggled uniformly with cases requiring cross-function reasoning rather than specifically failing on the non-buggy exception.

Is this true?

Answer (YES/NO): NO